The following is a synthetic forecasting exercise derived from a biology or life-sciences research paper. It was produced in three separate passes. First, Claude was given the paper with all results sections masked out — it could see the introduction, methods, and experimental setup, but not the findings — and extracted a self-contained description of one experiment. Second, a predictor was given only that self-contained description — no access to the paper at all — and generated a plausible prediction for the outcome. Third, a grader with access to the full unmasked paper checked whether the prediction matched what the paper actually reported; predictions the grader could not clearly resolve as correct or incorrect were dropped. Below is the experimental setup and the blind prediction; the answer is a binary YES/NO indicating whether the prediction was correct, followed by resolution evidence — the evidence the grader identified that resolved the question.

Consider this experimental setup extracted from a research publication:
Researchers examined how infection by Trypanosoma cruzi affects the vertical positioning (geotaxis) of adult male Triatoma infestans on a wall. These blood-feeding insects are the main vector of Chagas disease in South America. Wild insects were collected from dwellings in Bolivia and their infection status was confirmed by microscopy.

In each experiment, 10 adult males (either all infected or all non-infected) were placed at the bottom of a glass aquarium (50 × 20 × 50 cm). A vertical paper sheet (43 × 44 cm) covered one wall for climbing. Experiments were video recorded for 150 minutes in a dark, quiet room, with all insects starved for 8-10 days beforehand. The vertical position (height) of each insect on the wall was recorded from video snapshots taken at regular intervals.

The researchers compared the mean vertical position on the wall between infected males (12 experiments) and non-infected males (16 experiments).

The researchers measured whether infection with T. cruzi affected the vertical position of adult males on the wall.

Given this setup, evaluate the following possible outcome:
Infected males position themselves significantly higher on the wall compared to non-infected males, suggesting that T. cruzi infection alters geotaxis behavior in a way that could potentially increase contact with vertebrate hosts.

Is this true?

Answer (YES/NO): YES